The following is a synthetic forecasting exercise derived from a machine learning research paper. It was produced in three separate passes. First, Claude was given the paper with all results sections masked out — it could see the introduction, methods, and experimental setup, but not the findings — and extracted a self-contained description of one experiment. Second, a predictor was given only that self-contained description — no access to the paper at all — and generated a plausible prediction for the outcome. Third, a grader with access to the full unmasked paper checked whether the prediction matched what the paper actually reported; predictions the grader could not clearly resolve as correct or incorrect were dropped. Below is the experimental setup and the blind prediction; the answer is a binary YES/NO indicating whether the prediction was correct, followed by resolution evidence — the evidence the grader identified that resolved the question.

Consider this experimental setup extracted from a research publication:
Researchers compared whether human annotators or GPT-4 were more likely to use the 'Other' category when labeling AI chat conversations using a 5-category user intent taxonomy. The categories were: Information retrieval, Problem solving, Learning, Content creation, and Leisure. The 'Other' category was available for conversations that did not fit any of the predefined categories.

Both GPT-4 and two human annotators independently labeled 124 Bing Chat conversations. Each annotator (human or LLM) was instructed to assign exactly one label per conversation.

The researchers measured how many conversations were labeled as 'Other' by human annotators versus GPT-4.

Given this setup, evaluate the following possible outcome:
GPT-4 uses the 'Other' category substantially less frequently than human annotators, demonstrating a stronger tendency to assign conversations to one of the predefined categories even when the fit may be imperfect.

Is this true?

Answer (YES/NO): NO